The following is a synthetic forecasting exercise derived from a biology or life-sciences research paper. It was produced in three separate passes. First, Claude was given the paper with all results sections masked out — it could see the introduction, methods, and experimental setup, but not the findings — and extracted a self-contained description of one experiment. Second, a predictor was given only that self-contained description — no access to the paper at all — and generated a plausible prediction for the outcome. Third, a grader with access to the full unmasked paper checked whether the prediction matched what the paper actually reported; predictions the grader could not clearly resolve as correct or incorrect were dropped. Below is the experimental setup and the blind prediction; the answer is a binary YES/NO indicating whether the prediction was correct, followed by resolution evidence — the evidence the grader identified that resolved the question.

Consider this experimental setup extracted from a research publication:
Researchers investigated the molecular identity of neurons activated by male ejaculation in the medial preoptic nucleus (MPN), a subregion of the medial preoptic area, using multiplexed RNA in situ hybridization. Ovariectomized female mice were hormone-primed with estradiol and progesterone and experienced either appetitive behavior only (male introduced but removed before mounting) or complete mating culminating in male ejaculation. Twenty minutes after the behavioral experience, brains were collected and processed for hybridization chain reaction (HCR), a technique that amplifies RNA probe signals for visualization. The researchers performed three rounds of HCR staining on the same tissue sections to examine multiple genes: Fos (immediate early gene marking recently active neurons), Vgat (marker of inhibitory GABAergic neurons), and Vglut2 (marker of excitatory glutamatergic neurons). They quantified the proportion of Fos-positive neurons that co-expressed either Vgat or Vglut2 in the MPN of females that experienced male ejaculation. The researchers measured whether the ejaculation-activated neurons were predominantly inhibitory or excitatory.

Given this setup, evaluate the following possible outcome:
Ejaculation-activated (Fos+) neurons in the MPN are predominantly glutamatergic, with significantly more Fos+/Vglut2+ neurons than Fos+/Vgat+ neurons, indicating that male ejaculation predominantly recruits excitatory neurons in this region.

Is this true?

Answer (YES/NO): NO